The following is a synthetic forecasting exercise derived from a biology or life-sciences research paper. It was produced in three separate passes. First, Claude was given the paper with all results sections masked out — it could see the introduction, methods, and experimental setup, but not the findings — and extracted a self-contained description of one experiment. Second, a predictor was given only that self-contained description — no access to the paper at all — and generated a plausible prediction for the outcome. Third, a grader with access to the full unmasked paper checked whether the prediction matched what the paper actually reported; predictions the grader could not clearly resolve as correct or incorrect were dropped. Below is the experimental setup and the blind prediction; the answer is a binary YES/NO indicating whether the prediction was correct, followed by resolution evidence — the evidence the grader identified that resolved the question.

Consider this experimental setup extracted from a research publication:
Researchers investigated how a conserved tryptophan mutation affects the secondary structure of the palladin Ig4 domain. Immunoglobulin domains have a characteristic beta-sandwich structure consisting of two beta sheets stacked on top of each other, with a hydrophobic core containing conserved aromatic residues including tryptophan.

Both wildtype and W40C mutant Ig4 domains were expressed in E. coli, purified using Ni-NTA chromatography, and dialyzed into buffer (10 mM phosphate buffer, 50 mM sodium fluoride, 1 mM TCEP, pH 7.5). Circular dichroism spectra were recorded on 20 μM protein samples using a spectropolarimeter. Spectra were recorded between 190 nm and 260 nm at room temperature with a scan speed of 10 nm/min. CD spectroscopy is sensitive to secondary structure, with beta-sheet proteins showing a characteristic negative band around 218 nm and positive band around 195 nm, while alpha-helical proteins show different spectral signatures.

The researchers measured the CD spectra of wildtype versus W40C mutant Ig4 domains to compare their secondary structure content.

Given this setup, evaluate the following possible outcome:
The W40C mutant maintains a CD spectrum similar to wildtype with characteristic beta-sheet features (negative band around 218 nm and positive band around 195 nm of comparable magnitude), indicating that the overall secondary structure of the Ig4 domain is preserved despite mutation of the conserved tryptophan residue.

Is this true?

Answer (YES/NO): NO